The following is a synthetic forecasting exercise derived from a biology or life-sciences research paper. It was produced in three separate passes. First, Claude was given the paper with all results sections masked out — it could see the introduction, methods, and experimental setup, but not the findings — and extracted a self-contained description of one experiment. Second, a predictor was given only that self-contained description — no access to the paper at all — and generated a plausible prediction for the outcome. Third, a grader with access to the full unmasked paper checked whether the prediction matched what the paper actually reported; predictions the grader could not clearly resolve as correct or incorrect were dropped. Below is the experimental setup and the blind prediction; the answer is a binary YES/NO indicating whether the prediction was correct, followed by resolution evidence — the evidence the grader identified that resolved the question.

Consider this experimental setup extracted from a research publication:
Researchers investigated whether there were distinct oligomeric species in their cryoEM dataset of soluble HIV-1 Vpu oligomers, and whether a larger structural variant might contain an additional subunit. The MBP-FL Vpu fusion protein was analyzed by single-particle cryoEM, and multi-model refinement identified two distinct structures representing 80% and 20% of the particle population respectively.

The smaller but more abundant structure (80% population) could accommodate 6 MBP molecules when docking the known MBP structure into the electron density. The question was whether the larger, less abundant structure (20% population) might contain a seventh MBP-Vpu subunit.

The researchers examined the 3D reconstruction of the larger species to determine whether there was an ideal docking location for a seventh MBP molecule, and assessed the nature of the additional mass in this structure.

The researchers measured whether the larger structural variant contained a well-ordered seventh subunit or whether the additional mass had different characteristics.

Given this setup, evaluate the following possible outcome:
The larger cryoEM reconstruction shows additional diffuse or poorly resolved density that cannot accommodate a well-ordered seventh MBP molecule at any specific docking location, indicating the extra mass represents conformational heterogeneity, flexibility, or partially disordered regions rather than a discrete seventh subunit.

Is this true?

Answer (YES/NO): YES